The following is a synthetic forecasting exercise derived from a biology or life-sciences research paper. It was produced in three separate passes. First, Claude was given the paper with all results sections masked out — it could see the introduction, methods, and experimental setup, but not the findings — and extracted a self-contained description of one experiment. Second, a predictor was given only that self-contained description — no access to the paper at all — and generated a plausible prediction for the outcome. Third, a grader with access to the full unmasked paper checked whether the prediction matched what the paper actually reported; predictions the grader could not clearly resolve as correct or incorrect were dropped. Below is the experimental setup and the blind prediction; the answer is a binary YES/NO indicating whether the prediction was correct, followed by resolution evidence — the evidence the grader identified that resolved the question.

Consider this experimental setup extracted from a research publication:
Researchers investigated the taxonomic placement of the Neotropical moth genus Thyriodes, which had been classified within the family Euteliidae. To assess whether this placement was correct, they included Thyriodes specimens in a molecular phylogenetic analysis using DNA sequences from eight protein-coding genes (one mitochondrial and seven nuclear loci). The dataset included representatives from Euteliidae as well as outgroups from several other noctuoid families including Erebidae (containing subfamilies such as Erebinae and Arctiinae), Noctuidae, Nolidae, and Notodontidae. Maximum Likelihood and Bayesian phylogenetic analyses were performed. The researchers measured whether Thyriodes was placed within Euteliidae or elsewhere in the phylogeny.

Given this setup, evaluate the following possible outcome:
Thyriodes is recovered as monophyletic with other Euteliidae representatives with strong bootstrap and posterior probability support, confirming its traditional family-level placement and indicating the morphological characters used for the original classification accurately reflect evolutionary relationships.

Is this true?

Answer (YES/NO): NO